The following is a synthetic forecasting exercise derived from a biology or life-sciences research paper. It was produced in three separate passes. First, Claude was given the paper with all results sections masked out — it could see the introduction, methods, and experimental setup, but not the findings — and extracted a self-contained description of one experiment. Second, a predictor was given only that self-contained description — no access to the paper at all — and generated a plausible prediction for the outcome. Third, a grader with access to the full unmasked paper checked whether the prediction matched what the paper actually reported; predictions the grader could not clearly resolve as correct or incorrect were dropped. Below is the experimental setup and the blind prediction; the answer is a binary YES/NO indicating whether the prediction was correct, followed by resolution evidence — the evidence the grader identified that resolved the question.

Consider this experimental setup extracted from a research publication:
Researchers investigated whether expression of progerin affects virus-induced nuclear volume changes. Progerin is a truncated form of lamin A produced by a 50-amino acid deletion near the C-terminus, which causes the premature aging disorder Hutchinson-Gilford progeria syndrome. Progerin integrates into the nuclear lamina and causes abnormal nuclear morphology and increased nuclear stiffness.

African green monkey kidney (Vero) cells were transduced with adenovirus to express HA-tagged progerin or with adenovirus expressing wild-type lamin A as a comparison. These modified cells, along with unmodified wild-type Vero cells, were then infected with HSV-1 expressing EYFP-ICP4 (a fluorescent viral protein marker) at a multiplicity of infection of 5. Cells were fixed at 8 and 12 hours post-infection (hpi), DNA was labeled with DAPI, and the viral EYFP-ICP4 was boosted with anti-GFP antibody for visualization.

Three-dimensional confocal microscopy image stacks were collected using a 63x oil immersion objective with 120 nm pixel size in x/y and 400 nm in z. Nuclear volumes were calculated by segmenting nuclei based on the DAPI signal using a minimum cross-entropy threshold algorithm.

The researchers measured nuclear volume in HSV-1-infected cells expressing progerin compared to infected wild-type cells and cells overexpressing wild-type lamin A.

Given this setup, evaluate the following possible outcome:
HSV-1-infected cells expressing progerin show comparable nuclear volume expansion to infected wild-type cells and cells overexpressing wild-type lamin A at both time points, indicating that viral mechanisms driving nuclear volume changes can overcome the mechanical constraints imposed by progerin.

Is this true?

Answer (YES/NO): NO